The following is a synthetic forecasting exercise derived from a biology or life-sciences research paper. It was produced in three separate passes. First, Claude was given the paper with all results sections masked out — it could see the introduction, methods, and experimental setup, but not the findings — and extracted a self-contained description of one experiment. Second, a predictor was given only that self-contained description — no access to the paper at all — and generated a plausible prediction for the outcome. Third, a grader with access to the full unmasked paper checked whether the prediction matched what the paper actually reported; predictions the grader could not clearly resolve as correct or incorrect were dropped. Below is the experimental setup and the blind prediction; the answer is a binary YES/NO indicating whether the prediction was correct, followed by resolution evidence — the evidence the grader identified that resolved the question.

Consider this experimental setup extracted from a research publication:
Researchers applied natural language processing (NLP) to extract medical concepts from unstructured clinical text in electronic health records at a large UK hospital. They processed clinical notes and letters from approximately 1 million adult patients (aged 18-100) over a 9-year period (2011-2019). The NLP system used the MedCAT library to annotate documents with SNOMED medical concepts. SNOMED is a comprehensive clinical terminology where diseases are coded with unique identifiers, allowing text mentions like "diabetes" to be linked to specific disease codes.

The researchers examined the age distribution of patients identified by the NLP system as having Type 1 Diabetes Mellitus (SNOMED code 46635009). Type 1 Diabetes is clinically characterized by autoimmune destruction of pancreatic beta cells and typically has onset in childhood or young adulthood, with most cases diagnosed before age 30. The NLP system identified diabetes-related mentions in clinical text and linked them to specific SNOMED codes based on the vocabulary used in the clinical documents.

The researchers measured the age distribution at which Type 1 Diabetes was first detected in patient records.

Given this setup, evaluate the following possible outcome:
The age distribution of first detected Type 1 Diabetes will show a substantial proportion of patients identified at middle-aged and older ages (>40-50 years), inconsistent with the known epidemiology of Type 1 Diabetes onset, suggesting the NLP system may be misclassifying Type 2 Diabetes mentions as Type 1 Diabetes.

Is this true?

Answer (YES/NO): YES